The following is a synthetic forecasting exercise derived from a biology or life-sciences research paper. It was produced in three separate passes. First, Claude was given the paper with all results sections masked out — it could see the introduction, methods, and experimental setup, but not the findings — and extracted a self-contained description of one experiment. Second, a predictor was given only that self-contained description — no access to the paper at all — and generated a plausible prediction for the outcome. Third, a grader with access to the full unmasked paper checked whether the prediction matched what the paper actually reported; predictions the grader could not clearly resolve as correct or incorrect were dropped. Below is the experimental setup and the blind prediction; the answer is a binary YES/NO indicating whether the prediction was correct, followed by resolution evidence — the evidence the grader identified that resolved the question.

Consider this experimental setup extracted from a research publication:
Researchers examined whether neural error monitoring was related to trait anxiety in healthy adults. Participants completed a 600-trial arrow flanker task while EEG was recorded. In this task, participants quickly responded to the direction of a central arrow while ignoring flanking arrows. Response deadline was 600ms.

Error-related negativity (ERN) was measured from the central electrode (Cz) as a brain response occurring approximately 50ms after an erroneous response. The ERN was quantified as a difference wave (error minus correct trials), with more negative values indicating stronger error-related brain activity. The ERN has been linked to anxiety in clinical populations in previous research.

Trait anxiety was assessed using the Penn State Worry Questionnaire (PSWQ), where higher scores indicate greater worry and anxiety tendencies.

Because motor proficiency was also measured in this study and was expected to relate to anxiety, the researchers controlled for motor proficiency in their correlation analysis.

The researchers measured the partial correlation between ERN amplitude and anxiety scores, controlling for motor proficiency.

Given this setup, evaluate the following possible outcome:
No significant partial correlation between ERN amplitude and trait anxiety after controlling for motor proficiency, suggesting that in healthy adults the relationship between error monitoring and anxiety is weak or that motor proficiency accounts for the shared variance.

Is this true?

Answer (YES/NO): YES